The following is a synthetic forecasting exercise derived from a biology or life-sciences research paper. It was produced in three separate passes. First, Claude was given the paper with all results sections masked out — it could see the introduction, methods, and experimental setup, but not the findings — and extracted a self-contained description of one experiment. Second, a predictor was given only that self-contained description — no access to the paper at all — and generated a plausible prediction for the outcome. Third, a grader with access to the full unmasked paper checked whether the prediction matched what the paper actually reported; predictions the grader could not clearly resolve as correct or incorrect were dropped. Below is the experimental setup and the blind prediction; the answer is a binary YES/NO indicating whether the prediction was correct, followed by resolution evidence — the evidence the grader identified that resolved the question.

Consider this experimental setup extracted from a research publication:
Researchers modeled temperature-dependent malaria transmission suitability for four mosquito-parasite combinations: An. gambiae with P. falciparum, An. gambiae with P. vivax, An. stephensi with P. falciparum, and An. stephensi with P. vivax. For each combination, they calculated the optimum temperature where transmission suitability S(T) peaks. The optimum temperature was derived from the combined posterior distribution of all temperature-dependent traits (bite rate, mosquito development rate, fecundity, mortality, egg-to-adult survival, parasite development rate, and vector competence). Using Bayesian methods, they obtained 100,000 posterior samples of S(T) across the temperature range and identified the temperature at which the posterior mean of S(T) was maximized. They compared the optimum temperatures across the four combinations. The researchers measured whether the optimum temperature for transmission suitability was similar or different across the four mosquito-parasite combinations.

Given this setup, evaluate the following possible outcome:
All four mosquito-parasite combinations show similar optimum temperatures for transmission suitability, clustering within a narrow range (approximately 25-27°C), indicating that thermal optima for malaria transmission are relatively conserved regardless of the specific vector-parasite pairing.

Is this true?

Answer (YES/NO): YES